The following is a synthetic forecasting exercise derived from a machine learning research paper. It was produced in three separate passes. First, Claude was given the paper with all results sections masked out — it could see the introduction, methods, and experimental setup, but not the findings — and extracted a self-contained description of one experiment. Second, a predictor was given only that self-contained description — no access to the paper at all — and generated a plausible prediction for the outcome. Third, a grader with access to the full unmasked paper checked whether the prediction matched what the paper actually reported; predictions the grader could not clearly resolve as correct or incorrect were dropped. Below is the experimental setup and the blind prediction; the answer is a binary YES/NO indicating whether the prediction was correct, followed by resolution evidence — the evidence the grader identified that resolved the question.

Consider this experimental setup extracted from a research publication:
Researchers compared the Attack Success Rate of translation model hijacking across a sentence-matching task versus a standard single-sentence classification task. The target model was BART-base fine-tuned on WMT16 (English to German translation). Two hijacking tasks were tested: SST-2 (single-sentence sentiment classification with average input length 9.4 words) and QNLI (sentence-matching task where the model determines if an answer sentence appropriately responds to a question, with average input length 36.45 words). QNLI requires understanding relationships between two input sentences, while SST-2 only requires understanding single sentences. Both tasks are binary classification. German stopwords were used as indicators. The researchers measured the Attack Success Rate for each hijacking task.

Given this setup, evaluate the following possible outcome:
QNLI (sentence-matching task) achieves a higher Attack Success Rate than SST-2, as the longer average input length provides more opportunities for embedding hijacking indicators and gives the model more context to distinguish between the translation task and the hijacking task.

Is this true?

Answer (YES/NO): NO